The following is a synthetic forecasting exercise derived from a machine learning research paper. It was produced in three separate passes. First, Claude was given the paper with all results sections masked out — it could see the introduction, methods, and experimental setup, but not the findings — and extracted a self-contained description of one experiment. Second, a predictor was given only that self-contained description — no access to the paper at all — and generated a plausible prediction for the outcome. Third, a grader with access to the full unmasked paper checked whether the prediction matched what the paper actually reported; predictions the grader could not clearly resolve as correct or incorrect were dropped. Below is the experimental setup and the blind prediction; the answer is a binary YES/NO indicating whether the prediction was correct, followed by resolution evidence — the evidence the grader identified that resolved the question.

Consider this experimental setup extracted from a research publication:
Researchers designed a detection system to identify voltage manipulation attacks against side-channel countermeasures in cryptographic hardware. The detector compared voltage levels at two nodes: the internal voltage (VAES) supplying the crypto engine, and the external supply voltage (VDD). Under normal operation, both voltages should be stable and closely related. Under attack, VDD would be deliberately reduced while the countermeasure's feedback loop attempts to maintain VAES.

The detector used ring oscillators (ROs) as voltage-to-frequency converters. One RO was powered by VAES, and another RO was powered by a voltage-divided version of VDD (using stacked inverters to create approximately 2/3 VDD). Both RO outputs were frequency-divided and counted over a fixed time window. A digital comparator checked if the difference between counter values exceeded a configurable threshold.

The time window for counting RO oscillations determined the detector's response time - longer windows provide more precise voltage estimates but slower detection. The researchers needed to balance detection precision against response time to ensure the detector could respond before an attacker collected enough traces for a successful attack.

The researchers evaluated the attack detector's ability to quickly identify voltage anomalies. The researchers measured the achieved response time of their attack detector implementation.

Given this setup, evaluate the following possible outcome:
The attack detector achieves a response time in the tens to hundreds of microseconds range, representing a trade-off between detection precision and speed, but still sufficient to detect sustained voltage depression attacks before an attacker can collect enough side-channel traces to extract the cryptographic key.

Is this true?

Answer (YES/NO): YES